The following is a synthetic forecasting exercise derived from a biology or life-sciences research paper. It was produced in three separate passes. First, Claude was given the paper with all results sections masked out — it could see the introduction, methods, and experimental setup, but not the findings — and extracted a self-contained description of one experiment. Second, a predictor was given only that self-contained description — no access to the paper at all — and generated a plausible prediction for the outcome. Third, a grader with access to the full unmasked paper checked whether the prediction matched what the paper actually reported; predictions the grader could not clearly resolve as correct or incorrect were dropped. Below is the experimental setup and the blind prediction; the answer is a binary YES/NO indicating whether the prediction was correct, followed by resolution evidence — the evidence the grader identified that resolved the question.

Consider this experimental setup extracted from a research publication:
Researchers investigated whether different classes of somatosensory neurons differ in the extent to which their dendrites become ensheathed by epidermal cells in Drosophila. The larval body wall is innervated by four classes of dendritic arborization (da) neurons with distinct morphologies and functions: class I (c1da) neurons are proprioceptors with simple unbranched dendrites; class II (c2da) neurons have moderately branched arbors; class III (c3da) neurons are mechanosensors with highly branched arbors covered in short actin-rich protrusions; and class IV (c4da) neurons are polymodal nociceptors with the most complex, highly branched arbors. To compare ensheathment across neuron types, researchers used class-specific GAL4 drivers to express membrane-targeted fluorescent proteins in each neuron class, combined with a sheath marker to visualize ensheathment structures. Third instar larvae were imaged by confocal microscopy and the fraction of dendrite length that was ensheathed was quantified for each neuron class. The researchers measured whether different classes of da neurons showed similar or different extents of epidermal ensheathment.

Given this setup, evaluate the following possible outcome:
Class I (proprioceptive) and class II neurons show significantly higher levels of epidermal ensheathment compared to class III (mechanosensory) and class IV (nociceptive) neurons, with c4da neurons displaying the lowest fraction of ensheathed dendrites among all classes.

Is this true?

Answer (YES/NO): NO